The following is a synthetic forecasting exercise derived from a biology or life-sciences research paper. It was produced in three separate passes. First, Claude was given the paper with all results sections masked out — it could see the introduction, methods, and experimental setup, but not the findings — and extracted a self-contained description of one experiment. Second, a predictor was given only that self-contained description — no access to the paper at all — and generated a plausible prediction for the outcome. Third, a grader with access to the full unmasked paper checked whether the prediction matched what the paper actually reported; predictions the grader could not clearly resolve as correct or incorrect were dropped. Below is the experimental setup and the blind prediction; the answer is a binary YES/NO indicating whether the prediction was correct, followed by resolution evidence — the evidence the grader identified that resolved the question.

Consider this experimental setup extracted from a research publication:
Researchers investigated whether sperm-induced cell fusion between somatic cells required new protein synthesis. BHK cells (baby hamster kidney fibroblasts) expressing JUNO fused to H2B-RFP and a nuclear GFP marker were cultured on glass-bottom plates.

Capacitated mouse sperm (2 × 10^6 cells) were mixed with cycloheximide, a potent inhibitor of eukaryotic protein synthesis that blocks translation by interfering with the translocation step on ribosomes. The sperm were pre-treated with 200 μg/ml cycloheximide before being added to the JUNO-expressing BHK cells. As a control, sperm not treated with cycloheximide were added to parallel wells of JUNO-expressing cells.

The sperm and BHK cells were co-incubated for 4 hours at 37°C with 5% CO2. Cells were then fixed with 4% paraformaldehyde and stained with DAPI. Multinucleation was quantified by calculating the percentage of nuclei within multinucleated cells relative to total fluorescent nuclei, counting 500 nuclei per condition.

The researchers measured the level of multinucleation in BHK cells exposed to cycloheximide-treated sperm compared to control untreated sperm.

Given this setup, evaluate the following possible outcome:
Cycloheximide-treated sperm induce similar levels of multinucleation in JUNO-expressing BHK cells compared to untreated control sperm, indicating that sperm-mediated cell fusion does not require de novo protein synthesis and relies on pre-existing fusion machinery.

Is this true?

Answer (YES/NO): YES